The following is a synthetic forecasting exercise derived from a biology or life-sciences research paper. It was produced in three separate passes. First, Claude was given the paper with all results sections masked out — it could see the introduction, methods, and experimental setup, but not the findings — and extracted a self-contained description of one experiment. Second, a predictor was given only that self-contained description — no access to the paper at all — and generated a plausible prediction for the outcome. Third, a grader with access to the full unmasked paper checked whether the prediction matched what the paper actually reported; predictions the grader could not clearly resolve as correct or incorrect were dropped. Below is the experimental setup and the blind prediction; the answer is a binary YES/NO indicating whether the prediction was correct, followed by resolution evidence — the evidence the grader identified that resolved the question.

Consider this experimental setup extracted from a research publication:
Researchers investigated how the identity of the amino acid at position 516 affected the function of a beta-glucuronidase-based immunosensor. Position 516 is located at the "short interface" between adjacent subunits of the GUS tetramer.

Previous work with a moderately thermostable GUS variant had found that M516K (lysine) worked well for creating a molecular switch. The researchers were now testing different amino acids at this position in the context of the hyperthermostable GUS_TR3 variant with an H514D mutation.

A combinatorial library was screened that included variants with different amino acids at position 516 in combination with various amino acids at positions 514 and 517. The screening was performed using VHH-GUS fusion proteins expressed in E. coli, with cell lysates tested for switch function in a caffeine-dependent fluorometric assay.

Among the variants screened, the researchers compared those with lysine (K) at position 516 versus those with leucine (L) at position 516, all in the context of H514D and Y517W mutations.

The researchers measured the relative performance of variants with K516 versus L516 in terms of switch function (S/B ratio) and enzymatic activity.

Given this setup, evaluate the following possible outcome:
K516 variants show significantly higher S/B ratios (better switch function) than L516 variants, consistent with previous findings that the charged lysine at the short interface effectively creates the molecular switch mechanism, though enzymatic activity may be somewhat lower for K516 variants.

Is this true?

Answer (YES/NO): NO